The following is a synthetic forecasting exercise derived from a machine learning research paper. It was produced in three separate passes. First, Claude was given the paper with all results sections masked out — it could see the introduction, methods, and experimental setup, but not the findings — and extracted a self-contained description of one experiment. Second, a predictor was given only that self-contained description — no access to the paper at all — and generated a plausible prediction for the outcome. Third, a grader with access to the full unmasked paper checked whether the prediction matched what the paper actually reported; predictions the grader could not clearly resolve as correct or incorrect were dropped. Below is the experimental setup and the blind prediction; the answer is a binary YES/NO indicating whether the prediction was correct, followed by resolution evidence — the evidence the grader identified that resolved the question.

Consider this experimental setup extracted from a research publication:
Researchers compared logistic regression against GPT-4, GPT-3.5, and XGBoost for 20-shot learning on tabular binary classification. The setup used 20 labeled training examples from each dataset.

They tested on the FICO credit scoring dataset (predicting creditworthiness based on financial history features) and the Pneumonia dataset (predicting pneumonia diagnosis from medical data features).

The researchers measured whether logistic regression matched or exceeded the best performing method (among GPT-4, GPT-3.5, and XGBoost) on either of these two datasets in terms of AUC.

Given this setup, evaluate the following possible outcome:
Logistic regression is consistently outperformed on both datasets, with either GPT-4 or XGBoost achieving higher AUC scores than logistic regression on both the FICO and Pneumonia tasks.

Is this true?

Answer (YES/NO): NO